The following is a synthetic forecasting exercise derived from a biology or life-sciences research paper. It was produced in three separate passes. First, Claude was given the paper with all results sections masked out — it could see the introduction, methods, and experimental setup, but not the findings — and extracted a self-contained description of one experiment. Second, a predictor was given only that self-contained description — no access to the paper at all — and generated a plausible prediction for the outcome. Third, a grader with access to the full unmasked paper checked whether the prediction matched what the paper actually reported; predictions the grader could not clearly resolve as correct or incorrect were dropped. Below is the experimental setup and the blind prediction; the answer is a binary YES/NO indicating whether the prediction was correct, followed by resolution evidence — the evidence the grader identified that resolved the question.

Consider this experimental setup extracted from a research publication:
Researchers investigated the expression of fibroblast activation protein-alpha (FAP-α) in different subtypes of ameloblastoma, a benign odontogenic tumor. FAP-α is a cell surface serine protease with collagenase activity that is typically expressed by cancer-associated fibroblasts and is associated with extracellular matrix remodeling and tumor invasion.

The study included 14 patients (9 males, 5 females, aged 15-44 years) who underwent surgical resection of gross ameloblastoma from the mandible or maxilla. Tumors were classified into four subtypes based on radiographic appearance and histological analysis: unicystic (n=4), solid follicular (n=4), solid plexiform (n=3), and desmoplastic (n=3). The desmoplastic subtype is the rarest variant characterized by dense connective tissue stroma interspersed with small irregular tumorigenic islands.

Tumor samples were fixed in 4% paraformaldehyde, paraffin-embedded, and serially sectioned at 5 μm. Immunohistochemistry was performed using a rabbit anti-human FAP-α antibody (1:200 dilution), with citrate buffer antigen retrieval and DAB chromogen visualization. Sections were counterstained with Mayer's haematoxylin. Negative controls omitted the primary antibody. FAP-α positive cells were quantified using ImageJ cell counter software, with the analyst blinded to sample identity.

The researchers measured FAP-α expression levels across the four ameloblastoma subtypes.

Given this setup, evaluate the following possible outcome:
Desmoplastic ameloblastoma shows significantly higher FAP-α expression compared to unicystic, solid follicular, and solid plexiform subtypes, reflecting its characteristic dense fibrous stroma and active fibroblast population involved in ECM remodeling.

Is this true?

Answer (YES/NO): NO